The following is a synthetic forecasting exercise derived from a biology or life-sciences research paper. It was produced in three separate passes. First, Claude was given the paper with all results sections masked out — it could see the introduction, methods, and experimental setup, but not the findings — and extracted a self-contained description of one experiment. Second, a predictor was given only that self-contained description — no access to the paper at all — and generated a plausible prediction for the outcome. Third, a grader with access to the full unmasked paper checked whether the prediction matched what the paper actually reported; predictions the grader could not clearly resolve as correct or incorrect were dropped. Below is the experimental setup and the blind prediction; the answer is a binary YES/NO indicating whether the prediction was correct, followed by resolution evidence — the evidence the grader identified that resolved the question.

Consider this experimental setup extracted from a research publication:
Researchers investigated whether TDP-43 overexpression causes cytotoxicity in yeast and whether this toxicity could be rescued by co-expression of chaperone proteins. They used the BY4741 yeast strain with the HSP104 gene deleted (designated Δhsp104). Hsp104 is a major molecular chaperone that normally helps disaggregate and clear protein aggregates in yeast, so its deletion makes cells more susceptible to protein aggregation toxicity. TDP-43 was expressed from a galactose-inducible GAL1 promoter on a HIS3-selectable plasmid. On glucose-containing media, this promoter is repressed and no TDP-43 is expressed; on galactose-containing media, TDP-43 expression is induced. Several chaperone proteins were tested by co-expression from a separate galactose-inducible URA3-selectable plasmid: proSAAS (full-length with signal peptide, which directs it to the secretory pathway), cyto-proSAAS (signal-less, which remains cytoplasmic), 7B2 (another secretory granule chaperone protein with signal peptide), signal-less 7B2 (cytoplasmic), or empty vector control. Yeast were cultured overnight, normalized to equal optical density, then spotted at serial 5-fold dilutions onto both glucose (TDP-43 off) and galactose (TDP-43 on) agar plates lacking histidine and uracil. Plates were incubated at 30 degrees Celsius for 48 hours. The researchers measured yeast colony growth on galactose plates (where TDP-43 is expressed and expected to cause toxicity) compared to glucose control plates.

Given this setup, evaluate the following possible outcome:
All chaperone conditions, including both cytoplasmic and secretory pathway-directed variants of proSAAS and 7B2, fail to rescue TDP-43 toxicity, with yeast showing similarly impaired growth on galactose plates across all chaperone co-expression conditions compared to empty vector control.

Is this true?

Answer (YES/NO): NO